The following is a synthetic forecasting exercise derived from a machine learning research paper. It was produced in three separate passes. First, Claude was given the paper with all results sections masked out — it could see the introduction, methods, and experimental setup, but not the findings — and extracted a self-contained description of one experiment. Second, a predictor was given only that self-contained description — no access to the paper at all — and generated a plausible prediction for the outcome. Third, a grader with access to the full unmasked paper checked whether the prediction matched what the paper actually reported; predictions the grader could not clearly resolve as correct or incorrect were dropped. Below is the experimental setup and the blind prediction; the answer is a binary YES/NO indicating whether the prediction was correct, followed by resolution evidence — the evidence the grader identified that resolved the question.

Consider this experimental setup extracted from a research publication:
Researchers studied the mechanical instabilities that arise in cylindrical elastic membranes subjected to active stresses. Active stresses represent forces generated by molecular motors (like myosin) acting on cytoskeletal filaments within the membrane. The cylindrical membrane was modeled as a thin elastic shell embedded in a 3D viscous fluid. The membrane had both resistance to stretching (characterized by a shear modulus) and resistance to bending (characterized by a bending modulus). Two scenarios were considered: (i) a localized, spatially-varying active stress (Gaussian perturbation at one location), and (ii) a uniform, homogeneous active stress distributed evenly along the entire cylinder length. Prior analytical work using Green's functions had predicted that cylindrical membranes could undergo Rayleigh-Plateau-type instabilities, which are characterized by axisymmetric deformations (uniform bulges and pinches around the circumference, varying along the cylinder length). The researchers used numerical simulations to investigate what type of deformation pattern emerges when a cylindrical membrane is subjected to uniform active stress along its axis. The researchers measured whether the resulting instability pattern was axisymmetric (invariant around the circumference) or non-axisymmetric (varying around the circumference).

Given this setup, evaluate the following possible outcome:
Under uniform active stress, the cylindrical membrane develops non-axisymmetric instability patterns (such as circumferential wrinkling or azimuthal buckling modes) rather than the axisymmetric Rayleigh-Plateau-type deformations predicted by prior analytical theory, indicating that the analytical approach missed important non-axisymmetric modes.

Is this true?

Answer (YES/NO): NO